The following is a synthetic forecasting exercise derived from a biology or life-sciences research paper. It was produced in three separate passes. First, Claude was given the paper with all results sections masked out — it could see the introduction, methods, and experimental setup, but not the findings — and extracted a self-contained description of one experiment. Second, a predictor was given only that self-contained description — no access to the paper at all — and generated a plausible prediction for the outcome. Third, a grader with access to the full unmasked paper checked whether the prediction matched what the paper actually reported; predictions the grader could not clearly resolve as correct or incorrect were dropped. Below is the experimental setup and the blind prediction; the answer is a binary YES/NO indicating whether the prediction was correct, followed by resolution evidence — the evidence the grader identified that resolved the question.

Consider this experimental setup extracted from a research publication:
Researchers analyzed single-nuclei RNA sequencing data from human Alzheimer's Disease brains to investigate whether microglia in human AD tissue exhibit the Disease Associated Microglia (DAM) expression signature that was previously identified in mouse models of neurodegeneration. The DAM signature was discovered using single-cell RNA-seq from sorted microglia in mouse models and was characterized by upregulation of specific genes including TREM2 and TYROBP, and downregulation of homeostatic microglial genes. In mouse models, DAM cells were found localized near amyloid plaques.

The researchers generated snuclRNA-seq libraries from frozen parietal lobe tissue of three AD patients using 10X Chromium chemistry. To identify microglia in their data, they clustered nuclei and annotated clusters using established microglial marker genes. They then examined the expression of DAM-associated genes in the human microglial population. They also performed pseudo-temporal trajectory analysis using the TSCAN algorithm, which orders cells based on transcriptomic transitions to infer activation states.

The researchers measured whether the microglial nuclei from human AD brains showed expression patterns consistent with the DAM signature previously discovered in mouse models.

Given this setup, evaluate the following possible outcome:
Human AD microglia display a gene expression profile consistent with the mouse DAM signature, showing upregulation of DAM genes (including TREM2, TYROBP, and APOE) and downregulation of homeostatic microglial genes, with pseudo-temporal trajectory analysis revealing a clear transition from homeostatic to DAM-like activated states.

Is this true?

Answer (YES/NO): NO